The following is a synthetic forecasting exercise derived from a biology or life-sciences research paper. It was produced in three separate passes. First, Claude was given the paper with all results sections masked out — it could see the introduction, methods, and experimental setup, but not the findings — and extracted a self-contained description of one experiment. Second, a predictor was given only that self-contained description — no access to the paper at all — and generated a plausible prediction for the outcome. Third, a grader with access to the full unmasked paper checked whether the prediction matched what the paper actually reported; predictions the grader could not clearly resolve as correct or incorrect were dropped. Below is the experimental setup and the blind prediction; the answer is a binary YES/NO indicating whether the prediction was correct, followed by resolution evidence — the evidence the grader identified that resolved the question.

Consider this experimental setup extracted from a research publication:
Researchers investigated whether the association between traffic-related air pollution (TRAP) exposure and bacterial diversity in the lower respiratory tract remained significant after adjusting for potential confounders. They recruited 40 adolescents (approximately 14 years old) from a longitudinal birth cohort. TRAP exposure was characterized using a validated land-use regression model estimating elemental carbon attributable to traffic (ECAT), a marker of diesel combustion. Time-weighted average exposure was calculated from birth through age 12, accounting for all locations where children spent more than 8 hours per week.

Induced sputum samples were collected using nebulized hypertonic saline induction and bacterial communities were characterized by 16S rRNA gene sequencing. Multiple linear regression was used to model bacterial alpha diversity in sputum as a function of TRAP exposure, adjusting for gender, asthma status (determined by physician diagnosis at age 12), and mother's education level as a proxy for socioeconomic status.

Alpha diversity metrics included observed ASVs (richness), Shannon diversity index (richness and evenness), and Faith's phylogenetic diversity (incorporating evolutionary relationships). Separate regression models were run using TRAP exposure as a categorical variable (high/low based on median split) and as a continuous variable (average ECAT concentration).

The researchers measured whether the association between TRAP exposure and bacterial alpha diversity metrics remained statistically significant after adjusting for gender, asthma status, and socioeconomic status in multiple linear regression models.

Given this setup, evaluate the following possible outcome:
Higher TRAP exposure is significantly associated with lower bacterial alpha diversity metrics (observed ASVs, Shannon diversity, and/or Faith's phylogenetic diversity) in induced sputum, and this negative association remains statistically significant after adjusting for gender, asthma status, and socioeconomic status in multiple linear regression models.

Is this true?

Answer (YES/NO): NO